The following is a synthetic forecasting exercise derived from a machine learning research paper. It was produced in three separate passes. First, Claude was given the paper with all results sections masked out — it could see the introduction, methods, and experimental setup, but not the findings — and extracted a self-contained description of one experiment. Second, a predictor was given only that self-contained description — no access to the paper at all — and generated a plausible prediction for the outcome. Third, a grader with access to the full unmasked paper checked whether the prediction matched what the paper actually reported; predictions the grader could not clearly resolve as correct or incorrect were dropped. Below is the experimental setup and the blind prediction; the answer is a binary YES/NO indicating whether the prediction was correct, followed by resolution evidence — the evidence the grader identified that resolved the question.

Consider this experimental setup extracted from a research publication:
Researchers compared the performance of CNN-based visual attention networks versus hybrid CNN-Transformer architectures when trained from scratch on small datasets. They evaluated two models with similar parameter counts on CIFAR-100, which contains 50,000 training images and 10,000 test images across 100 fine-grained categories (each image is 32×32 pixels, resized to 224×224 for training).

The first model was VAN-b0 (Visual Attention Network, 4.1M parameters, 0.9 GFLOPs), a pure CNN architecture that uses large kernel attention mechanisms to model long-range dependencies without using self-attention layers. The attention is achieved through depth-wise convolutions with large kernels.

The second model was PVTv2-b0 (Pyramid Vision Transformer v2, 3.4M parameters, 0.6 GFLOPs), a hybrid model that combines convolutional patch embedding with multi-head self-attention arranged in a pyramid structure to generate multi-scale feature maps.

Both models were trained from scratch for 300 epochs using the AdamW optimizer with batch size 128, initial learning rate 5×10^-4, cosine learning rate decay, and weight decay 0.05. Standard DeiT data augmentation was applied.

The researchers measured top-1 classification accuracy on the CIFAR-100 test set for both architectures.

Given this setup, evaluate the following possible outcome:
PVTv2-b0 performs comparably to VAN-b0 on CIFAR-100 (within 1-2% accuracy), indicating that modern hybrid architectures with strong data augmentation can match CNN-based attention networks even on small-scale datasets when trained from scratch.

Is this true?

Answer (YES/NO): NO